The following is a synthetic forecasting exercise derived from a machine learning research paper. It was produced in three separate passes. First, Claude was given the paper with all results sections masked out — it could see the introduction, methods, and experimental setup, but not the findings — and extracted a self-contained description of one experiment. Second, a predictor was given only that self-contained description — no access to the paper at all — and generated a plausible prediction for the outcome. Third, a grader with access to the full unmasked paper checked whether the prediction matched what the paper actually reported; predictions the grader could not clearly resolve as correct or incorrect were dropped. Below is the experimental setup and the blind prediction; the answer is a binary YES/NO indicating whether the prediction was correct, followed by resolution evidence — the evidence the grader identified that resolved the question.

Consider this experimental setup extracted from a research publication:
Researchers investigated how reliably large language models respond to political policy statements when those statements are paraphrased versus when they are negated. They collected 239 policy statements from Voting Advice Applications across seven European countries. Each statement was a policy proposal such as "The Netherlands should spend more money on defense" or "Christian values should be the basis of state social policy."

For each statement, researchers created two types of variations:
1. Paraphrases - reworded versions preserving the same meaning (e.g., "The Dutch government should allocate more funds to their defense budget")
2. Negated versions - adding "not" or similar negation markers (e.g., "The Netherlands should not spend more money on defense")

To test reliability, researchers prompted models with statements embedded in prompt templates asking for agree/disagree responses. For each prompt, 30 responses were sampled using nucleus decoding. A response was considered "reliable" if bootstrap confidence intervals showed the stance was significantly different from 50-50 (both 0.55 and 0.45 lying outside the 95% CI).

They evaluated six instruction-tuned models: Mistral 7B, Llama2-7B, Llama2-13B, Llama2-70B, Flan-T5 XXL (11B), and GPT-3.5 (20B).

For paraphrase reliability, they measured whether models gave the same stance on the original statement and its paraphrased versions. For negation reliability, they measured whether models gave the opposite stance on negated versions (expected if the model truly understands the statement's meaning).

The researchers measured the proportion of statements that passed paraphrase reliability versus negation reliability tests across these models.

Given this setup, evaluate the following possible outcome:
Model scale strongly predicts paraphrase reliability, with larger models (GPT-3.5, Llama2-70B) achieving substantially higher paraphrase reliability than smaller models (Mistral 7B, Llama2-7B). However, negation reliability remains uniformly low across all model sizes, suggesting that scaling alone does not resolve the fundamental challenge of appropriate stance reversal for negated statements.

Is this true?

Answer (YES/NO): NO